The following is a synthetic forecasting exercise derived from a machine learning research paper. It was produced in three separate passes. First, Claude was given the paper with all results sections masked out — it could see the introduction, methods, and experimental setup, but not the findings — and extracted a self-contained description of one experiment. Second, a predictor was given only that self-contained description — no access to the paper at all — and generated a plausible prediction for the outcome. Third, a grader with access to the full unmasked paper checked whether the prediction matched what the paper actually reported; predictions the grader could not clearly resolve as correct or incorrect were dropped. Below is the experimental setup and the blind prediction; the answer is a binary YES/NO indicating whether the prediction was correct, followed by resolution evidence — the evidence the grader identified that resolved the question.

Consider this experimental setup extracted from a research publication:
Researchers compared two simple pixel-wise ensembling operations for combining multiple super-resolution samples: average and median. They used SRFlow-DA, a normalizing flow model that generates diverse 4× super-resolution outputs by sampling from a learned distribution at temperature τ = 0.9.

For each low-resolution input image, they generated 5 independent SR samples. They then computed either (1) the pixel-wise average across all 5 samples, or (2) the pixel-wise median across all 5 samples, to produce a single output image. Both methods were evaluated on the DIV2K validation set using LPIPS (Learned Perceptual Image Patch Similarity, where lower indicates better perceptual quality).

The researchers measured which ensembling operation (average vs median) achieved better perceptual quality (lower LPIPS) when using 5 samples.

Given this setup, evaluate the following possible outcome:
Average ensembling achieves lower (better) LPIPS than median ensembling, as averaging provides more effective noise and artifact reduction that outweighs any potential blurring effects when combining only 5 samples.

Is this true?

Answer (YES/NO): YES